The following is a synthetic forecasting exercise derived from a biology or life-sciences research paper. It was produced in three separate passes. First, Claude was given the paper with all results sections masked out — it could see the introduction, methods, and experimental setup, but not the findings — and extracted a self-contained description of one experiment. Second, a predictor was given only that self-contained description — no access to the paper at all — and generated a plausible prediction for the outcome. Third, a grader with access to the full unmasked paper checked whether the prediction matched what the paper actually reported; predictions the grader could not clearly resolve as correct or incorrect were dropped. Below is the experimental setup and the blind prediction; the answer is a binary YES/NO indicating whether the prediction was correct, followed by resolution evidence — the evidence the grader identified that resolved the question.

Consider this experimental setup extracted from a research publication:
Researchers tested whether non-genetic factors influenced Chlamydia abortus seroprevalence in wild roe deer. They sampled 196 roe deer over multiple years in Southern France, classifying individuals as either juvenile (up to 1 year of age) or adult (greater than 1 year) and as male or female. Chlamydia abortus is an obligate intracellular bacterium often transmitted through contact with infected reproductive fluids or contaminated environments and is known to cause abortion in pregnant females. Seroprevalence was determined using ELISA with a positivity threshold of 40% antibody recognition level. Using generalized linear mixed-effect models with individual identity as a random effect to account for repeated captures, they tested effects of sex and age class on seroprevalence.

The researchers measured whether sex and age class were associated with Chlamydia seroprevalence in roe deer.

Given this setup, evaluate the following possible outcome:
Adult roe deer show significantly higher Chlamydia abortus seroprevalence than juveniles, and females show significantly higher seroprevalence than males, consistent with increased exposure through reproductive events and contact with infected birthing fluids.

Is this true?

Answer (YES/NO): NO